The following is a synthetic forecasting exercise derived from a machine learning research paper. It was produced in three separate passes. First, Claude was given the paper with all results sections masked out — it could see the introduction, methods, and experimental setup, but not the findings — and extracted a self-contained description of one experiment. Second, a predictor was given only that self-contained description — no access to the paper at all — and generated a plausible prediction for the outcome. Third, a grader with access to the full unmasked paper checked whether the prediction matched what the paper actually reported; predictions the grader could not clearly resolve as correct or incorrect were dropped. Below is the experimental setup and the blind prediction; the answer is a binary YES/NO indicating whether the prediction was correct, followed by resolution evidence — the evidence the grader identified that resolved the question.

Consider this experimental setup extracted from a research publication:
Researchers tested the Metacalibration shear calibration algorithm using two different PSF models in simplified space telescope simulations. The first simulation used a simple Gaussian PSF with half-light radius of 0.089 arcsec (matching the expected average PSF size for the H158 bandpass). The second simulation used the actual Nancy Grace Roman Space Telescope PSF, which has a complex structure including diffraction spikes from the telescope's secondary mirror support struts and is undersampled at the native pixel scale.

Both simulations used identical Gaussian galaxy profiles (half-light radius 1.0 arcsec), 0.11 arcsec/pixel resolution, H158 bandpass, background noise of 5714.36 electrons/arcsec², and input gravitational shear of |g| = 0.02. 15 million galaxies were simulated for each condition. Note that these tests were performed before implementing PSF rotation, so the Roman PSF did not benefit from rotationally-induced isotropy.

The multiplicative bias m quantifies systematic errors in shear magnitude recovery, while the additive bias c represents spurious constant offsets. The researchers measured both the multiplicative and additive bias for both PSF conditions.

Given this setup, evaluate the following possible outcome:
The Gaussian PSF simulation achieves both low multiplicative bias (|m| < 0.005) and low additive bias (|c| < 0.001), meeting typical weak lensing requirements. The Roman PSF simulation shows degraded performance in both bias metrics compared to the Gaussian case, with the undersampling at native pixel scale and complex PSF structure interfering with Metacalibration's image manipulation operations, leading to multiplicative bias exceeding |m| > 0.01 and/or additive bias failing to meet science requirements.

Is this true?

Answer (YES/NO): NO